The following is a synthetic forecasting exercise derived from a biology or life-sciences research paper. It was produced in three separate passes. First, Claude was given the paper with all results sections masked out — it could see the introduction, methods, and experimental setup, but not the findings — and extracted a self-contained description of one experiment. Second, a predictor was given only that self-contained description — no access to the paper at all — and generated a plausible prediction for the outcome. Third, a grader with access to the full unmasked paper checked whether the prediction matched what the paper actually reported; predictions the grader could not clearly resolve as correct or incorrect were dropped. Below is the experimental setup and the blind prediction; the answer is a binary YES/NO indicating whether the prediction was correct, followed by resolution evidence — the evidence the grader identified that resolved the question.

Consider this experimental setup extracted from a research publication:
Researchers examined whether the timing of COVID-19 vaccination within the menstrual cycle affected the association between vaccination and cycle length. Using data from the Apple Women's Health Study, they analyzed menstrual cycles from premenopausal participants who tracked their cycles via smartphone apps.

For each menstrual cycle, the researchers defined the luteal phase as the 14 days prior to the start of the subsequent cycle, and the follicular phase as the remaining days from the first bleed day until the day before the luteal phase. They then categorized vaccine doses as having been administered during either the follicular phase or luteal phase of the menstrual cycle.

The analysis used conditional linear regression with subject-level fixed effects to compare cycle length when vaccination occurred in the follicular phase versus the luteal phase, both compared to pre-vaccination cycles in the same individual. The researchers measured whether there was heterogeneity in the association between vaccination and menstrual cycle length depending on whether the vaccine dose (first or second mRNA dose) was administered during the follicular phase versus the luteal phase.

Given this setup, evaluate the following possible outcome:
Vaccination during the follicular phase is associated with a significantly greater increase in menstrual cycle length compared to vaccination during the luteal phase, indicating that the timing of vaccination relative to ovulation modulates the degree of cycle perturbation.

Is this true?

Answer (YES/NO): YES